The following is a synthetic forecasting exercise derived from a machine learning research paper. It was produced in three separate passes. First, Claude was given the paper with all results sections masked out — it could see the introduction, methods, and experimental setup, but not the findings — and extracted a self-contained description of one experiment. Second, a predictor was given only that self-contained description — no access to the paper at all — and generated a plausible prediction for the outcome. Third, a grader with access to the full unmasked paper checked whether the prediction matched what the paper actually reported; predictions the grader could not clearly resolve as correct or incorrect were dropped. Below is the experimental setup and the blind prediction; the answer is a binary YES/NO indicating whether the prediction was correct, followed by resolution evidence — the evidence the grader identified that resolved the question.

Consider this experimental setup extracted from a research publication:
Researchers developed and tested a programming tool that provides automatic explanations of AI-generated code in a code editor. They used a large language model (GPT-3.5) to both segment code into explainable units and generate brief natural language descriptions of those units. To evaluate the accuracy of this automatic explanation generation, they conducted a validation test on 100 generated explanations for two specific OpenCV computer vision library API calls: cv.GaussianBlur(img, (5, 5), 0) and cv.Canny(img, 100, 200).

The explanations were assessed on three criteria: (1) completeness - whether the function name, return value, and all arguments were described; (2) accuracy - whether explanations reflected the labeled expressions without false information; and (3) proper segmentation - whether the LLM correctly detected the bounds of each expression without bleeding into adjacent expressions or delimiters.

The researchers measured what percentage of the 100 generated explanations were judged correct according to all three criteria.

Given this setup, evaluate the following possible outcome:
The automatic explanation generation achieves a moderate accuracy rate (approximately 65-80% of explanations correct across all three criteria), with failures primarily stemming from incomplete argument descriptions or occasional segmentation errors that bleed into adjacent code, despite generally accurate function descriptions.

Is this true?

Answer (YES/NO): NO